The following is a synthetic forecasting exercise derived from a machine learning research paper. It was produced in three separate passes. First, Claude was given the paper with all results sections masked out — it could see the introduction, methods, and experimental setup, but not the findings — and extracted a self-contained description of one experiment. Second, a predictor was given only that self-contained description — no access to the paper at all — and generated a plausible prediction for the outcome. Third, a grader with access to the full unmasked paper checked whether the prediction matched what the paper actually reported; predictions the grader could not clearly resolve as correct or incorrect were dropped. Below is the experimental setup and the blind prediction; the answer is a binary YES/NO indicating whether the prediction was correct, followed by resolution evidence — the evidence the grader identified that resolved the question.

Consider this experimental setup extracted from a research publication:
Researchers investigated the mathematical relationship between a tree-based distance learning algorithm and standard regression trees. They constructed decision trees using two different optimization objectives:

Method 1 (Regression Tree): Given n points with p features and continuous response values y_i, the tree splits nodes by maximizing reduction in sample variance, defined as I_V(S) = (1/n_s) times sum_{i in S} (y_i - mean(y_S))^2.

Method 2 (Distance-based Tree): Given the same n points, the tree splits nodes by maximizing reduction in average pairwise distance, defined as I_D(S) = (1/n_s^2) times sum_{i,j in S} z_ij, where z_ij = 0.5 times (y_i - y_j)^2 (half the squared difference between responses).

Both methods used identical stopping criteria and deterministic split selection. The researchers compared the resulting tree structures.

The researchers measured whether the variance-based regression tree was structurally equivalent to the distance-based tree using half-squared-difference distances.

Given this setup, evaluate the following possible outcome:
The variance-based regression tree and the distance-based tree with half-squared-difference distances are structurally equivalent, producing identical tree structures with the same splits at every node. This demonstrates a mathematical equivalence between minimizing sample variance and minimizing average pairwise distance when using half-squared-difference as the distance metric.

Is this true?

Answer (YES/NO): YES